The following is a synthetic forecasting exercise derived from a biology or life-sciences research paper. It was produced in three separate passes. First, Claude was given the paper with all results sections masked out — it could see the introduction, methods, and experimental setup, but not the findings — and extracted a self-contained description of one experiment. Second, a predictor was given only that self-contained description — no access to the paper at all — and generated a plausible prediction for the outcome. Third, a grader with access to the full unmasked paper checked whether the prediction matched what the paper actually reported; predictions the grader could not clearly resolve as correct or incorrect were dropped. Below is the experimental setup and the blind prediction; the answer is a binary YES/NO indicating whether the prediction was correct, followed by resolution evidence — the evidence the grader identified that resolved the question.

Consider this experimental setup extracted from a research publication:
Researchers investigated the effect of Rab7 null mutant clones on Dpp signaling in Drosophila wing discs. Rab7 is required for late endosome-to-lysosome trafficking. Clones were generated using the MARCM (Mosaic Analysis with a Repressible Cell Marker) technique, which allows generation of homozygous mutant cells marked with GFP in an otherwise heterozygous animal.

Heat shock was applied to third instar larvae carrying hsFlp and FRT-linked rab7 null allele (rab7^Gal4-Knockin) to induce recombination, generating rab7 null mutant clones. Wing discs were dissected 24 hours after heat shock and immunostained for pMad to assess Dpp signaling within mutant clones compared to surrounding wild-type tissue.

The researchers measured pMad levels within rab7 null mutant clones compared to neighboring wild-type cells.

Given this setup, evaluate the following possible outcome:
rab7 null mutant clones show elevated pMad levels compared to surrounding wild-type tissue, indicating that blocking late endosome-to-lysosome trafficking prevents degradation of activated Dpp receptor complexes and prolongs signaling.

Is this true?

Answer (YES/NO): NO